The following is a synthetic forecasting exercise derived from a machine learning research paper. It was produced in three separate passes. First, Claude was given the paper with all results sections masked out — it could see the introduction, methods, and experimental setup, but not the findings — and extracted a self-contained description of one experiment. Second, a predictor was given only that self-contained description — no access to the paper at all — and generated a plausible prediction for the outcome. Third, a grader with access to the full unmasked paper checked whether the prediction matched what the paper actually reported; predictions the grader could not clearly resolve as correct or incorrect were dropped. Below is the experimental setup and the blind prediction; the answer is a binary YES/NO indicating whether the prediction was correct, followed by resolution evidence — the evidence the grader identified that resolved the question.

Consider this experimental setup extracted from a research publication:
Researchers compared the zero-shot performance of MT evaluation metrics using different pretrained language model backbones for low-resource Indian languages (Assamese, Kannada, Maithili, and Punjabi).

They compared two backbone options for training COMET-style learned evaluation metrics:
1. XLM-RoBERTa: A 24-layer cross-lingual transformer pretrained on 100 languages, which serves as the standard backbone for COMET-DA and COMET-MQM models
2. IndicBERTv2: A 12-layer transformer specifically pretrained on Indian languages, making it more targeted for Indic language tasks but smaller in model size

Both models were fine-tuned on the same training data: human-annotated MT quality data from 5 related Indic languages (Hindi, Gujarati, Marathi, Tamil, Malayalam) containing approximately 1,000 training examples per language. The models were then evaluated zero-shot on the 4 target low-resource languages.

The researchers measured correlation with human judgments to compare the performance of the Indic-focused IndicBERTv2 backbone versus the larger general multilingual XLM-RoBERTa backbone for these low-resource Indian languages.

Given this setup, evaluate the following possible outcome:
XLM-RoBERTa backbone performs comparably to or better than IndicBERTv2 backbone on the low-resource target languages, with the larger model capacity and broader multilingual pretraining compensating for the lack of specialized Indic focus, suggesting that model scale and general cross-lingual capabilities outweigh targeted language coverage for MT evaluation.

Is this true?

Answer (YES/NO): NO